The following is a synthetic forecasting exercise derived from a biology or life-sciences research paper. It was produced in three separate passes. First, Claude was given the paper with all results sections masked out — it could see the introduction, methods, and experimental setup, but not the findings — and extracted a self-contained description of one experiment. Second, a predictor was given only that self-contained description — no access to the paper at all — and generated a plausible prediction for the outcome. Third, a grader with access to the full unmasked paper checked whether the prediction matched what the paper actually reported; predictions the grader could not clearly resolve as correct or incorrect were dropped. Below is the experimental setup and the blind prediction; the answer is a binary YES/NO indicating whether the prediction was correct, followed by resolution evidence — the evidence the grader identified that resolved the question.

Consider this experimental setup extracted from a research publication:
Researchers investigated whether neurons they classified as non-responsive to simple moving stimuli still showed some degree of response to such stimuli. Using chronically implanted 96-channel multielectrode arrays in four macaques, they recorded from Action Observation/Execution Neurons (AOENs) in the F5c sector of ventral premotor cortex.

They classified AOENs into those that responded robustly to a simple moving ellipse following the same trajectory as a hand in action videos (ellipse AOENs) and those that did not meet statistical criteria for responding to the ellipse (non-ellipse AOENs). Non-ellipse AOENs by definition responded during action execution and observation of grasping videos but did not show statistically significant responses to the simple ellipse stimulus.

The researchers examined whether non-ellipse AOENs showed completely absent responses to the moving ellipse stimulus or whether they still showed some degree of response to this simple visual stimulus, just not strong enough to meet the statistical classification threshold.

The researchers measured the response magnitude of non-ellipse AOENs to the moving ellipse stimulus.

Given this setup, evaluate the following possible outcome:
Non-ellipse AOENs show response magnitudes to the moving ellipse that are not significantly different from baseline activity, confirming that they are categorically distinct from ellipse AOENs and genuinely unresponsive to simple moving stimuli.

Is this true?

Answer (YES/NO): NO